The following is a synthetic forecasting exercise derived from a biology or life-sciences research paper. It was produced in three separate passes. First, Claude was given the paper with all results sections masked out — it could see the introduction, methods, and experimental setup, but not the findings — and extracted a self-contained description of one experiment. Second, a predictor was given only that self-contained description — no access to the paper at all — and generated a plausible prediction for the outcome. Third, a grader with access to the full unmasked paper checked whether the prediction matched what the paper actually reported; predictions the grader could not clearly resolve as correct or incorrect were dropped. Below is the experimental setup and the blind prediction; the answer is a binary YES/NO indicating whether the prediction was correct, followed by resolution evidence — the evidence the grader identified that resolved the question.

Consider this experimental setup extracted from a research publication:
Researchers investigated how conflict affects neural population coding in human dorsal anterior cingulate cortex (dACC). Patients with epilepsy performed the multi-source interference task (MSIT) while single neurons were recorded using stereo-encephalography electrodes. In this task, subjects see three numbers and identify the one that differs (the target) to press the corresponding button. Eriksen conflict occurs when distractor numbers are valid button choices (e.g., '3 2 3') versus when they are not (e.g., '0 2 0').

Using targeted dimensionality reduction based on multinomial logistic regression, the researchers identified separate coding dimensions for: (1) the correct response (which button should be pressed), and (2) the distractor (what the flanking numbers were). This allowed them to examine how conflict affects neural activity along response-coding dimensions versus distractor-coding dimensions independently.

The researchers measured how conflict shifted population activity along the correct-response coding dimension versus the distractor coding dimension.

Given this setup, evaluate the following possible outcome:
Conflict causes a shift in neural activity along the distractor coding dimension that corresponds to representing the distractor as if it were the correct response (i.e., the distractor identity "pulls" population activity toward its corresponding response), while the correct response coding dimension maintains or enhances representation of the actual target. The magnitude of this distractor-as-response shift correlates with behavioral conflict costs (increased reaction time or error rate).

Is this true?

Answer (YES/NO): NO